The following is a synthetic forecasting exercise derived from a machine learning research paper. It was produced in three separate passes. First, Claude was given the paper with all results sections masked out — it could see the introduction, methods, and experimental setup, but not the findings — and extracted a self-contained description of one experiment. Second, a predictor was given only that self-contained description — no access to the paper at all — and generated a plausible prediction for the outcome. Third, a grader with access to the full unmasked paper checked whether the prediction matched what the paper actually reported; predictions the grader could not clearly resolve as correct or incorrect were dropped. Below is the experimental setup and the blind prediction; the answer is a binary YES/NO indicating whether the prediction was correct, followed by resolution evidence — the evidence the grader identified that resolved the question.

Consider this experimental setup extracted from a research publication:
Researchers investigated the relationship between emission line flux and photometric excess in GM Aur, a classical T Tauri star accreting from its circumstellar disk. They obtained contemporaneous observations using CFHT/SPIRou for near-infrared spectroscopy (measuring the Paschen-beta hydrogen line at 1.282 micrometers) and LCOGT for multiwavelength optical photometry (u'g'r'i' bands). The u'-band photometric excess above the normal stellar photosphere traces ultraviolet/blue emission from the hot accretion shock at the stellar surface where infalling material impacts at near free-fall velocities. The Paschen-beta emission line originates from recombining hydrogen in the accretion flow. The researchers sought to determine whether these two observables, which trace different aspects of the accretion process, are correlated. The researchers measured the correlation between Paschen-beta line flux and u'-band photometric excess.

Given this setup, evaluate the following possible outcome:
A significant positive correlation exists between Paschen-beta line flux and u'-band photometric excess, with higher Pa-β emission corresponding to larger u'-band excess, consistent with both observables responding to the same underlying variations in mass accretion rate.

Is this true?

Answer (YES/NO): YES